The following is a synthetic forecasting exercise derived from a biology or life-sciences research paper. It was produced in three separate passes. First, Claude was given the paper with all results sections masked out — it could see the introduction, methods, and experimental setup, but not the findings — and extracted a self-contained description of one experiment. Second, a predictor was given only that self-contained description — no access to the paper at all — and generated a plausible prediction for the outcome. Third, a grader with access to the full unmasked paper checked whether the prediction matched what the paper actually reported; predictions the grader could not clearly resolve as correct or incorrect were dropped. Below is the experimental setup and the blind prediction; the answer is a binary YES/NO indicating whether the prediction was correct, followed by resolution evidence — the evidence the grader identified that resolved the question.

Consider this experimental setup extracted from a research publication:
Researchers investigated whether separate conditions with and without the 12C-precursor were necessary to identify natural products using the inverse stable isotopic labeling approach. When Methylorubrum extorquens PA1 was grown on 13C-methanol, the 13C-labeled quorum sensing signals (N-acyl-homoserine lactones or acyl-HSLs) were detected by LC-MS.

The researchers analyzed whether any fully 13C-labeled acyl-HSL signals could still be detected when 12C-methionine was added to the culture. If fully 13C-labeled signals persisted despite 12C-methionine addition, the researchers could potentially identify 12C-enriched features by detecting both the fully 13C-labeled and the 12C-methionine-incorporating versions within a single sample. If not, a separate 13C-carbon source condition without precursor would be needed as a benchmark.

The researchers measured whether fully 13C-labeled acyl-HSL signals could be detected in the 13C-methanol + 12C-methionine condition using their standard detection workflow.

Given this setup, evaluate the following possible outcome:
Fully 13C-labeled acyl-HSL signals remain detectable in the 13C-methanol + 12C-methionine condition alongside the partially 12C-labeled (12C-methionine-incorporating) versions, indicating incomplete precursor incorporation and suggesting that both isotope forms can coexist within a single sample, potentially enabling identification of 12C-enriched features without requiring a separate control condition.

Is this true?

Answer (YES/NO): NO